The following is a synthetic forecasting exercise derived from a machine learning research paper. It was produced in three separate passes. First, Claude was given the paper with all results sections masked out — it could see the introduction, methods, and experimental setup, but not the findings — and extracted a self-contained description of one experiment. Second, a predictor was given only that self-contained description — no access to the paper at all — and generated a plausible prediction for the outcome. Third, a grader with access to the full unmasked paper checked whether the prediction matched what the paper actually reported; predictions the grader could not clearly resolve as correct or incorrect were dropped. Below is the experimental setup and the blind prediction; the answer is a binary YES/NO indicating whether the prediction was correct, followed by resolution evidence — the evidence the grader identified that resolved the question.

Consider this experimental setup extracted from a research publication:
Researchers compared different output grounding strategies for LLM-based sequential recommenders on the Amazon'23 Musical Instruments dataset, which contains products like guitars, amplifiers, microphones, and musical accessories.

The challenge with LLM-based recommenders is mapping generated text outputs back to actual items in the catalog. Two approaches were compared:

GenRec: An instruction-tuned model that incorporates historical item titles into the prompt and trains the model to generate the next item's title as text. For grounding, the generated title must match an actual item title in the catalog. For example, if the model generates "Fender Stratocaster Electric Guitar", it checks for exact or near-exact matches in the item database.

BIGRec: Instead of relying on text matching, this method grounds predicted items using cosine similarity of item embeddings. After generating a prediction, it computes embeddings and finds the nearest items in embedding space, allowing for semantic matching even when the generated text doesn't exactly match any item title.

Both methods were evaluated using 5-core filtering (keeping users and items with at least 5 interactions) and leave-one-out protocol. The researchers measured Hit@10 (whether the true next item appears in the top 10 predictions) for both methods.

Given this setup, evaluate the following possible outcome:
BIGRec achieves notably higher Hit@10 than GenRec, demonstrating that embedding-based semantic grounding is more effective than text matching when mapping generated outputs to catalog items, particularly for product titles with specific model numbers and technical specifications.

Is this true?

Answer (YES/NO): NO